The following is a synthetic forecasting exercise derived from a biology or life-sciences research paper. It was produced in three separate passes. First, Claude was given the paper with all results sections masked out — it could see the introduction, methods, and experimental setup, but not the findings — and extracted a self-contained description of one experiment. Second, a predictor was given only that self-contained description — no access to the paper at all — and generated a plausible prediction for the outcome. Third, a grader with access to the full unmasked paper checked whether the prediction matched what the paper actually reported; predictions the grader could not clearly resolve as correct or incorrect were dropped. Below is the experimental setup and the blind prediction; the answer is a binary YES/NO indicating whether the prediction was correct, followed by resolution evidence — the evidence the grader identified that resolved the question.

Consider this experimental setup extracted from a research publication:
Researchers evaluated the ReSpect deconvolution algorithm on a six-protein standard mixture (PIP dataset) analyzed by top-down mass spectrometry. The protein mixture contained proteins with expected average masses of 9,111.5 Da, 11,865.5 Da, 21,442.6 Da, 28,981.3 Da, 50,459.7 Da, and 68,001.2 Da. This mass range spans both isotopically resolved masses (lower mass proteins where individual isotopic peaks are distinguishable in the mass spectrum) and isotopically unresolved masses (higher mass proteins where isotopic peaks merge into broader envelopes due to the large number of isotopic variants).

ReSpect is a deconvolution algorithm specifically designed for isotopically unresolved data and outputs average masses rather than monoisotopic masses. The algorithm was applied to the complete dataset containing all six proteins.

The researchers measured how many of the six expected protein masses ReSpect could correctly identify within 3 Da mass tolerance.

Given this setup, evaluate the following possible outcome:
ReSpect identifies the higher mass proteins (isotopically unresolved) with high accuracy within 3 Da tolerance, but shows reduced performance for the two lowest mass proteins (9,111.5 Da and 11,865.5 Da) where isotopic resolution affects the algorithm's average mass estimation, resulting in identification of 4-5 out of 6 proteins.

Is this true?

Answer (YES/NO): NO